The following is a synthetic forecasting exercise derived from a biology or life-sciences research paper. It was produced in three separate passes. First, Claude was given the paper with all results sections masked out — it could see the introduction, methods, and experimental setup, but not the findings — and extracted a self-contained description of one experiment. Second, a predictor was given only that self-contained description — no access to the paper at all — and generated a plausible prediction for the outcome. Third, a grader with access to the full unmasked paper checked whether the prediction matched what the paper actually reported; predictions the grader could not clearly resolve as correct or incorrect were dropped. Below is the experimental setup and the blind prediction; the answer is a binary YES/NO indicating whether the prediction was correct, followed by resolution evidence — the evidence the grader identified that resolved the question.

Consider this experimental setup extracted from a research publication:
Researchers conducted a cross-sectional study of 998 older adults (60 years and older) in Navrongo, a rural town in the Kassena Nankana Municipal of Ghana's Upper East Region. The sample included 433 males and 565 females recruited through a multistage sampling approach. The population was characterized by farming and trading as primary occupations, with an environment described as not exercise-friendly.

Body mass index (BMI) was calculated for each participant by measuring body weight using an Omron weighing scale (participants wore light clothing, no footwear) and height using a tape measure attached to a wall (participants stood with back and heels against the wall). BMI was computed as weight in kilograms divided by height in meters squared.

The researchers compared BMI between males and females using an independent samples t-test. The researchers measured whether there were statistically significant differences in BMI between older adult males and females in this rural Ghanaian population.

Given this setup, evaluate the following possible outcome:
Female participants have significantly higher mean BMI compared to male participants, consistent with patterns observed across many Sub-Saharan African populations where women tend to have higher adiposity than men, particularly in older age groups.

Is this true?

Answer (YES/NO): YES